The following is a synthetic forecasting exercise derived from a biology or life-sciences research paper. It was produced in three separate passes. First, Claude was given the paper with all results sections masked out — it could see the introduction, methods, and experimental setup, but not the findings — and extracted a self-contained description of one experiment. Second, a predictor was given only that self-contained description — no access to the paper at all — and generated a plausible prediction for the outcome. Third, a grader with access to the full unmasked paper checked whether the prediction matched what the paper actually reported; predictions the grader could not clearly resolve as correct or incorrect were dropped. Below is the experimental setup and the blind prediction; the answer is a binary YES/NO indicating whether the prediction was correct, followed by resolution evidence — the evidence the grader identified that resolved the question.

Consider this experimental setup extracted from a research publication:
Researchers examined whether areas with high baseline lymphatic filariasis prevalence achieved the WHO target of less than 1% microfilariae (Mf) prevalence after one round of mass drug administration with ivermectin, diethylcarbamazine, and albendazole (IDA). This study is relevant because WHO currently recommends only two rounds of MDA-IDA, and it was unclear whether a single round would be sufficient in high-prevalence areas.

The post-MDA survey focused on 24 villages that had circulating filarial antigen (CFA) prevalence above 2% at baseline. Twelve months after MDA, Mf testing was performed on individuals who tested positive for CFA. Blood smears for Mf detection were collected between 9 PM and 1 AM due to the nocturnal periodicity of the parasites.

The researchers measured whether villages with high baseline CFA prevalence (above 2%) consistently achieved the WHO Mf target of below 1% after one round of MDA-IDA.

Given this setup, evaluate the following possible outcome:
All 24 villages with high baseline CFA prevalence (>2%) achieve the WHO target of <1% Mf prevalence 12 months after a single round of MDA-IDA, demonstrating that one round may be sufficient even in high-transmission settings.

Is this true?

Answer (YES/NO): NO